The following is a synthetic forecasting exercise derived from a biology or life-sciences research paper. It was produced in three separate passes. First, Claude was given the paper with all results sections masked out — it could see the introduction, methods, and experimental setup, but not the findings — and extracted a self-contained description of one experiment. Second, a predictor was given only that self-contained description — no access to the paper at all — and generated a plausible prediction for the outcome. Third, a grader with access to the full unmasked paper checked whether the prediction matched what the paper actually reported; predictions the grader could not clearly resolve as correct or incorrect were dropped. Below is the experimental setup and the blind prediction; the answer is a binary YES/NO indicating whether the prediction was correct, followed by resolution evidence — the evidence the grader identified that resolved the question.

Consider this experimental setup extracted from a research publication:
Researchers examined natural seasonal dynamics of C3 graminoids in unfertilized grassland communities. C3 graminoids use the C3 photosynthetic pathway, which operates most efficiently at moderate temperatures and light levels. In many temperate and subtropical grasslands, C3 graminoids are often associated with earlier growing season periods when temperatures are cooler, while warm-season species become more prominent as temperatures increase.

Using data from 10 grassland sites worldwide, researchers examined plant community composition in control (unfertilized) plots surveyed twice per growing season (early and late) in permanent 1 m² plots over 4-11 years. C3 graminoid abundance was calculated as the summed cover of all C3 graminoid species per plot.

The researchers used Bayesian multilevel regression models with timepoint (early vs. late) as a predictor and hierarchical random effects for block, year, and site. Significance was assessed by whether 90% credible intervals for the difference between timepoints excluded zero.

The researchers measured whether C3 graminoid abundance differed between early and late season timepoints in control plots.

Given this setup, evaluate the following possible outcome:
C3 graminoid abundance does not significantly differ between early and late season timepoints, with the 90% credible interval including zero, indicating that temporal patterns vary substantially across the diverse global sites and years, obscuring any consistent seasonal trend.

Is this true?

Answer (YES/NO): YES